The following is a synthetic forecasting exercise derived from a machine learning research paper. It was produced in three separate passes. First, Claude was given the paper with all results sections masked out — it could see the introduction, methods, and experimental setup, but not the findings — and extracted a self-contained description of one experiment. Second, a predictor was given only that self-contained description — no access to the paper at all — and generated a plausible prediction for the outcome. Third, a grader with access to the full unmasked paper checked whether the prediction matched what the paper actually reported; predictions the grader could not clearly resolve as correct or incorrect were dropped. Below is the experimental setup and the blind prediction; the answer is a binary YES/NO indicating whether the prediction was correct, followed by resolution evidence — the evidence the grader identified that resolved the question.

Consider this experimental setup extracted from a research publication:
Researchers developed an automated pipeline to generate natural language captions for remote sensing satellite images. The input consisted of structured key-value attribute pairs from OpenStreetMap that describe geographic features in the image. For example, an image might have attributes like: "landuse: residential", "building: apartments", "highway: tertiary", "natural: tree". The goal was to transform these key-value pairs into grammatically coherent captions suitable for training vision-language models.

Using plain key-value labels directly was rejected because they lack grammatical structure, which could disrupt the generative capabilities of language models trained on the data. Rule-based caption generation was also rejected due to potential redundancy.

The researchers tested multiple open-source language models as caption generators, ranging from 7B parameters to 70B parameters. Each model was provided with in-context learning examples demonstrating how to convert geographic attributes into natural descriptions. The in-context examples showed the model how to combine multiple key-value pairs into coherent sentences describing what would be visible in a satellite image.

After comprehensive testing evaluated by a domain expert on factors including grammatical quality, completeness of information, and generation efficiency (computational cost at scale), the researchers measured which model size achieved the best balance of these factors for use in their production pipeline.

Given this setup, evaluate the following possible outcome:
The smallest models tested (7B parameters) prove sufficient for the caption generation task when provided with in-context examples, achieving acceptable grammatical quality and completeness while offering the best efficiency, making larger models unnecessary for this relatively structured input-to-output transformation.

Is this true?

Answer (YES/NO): NO